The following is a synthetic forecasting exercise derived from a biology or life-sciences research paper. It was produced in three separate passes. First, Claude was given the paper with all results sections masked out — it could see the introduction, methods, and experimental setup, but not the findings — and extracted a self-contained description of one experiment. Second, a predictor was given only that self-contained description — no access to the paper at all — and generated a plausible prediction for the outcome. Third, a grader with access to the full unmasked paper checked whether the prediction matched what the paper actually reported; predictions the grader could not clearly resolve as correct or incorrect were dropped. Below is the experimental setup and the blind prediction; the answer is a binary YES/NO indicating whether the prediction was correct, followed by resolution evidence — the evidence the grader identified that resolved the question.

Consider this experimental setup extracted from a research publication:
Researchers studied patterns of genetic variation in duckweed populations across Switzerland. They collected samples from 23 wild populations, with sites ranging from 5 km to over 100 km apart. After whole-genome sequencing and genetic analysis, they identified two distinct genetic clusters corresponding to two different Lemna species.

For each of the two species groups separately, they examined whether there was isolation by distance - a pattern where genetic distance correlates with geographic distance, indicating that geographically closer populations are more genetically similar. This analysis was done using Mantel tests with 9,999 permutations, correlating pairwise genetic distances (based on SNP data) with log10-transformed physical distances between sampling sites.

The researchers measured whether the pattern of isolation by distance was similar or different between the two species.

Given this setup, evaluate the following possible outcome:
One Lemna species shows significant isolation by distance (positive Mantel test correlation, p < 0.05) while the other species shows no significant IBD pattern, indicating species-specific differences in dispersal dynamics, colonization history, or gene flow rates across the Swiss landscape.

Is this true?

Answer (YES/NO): NO